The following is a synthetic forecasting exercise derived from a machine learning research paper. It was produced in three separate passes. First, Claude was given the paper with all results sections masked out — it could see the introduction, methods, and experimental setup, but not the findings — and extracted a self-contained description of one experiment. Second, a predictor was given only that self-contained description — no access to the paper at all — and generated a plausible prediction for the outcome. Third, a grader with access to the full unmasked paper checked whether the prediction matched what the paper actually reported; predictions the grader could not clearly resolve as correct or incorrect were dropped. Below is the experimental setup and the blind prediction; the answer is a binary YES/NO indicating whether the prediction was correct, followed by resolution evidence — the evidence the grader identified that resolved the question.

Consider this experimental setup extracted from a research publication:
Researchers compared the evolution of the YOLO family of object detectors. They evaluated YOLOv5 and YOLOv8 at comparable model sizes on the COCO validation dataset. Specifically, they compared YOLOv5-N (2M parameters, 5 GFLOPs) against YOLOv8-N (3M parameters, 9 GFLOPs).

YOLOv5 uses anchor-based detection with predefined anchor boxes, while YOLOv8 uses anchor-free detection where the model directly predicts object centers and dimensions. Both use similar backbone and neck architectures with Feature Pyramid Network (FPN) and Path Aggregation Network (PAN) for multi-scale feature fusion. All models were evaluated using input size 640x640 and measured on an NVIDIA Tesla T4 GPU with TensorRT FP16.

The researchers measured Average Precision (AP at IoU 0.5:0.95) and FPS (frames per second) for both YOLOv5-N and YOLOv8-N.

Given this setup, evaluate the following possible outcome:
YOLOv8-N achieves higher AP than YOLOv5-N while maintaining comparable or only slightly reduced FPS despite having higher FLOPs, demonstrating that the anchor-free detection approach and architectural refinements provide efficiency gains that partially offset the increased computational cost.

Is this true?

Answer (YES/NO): NO